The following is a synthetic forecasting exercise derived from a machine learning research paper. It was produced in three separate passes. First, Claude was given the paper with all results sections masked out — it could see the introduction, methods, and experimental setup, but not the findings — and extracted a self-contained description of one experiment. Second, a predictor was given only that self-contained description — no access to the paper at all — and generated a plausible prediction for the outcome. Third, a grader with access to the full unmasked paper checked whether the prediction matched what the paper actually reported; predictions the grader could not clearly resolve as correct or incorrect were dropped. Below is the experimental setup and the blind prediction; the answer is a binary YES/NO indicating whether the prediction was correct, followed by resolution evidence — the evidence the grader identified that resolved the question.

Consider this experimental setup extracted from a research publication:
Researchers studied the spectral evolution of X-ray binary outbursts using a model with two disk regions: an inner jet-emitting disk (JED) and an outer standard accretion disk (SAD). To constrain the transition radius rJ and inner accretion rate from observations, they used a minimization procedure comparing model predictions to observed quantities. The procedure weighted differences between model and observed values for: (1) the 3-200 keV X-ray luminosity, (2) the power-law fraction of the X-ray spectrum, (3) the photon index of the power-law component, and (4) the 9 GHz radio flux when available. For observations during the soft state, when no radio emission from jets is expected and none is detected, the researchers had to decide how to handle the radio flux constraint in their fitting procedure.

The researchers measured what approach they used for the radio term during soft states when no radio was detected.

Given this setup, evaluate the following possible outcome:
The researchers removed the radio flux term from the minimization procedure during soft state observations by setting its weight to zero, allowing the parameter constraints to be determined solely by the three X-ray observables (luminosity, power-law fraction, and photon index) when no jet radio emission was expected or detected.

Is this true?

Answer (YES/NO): YES